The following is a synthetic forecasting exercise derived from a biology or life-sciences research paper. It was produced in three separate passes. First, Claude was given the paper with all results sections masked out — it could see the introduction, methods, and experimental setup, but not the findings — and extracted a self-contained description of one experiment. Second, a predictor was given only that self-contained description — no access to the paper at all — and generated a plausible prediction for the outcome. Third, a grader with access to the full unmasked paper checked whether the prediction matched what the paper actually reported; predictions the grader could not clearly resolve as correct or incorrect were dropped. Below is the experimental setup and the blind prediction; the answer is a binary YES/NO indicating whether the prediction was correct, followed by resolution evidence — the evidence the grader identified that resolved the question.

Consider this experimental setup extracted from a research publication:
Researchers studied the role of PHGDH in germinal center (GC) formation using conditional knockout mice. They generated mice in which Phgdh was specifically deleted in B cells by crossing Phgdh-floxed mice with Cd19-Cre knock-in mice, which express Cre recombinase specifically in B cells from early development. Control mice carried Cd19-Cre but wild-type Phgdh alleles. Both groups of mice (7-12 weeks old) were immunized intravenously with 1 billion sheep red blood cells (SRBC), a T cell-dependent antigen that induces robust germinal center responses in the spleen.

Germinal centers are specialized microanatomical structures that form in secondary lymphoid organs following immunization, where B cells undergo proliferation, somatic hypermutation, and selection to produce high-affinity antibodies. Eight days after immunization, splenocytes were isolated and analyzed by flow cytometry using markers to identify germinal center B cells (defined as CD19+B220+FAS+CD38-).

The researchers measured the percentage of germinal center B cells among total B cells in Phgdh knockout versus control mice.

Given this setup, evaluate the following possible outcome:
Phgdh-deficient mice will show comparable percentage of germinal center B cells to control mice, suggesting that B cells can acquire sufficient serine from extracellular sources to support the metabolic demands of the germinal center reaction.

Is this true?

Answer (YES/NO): NO